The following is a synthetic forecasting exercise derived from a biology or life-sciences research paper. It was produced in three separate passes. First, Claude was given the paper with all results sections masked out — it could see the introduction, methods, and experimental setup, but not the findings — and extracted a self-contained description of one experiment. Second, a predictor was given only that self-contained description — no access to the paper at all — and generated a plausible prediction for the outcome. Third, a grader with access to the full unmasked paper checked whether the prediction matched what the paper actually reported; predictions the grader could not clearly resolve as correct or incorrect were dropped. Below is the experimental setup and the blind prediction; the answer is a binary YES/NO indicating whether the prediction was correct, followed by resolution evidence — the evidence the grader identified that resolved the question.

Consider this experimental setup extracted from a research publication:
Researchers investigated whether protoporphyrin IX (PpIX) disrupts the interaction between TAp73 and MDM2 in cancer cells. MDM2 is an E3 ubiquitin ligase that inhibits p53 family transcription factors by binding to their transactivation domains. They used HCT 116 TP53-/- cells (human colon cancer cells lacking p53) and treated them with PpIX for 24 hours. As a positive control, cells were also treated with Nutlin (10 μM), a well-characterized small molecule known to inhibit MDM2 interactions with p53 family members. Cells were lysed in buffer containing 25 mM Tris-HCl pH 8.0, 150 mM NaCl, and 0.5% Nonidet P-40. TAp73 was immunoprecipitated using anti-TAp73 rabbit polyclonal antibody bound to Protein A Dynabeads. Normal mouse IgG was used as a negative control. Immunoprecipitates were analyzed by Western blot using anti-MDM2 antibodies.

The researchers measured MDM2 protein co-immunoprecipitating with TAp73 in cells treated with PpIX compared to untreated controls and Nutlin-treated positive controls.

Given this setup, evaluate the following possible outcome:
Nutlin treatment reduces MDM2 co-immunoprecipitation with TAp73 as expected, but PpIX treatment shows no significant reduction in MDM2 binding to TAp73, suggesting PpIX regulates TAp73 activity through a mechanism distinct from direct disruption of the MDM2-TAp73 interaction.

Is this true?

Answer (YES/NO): NO